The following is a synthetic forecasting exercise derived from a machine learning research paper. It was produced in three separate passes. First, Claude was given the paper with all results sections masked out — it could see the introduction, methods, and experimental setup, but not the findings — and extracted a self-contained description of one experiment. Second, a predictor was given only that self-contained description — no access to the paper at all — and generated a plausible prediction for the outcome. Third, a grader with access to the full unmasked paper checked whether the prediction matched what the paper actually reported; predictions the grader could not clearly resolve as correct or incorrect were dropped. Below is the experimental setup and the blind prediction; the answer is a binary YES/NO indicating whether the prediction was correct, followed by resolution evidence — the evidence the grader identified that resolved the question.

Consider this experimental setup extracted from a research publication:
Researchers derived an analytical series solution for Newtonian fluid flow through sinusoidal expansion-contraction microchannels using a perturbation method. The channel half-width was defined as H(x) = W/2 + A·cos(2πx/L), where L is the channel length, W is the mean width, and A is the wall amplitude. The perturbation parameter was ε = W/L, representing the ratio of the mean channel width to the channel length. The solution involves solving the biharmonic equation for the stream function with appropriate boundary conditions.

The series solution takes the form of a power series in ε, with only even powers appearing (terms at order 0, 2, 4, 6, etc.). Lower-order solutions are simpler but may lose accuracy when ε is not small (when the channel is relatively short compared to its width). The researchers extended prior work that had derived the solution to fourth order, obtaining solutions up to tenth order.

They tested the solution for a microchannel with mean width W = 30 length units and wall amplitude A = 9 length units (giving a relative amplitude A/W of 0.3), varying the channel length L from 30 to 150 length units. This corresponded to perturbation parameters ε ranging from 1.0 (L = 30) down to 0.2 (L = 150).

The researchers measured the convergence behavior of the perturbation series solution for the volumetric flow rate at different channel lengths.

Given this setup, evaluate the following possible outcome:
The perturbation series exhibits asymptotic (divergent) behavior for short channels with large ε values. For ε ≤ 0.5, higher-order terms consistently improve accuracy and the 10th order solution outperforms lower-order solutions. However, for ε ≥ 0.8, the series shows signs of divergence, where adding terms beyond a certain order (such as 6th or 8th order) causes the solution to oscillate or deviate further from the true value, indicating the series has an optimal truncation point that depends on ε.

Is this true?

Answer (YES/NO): YES